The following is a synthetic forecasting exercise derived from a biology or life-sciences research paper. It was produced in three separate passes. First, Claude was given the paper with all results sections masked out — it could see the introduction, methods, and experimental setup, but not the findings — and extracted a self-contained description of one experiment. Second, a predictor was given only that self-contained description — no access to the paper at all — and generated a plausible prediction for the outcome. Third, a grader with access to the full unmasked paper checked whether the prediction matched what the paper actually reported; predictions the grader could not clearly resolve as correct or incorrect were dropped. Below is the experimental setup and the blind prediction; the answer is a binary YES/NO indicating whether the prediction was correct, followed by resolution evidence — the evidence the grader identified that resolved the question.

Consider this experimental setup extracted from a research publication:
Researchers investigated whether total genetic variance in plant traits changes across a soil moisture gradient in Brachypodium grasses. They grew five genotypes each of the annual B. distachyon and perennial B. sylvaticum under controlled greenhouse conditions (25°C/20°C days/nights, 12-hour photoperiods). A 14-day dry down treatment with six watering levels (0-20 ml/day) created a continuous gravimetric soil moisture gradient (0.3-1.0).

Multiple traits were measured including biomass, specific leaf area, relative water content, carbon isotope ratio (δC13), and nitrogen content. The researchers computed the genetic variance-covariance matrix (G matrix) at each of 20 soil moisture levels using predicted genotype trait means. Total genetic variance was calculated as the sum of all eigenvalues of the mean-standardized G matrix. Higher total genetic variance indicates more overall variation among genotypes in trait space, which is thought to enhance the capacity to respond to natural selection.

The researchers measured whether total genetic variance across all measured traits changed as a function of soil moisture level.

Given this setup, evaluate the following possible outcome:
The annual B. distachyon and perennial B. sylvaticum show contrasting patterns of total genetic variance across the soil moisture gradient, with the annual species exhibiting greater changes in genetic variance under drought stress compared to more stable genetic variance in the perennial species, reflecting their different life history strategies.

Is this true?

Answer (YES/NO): NO